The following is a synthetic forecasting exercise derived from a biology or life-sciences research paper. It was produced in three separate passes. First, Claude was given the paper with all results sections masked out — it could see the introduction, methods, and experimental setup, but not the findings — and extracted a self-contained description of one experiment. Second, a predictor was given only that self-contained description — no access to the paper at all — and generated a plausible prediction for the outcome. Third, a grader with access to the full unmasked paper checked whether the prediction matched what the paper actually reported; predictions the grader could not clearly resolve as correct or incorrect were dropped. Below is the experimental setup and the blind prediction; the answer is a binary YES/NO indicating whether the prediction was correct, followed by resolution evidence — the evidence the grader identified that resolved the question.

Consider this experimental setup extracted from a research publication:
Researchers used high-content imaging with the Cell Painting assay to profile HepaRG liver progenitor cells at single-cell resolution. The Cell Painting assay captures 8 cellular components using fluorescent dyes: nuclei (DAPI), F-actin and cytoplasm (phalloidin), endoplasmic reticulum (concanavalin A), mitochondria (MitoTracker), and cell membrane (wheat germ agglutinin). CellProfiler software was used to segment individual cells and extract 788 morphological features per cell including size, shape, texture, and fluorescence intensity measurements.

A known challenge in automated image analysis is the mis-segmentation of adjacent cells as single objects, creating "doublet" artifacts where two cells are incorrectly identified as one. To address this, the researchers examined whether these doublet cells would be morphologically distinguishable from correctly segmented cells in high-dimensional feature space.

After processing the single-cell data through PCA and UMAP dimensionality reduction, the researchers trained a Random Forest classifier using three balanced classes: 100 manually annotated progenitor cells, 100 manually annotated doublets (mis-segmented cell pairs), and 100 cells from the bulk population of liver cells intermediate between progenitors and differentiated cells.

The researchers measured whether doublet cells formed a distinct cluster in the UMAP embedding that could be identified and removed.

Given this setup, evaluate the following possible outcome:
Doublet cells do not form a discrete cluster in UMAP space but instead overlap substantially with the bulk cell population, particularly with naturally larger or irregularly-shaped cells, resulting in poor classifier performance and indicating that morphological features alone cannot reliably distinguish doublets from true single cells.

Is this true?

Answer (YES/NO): NO